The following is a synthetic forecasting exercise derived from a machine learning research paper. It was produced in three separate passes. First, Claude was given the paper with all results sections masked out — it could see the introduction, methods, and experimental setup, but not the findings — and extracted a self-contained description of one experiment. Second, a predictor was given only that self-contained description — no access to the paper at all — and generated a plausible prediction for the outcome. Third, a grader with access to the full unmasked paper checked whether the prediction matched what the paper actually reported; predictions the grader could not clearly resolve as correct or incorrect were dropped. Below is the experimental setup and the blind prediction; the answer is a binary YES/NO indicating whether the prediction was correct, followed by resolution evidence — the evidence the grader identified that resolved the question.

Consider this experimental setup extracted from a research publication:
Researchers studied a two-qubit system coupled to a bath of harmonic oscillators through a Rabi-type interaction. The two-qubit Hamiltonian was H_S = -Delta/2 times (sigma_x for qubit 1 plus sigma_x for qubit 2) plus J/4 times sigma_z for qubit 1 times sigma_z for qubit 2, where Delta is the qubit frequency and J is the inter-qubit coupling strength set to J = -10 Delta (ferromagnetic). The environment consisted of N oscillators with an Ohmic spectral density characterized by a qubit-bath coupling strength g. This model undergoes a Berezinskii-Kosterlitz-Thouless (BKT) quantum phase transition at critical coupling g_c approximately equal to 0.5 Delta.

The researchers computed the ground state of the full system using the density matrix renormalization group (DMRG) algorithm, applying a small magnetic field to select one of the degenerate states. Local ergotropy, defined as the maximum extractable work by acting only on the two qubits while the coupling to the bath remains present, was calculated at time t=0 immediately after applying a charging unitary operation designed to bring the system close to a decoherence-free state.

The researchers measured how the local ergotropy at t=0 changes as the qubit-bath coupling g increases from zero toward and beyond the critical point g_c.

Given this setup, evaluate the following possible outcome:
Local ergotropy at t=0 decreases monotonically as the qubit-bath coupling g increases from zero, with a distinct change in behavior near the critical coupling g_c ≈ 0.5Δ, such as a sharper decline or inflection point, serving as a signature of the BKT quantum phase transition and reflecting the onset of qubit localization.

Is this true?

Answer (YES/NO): NO